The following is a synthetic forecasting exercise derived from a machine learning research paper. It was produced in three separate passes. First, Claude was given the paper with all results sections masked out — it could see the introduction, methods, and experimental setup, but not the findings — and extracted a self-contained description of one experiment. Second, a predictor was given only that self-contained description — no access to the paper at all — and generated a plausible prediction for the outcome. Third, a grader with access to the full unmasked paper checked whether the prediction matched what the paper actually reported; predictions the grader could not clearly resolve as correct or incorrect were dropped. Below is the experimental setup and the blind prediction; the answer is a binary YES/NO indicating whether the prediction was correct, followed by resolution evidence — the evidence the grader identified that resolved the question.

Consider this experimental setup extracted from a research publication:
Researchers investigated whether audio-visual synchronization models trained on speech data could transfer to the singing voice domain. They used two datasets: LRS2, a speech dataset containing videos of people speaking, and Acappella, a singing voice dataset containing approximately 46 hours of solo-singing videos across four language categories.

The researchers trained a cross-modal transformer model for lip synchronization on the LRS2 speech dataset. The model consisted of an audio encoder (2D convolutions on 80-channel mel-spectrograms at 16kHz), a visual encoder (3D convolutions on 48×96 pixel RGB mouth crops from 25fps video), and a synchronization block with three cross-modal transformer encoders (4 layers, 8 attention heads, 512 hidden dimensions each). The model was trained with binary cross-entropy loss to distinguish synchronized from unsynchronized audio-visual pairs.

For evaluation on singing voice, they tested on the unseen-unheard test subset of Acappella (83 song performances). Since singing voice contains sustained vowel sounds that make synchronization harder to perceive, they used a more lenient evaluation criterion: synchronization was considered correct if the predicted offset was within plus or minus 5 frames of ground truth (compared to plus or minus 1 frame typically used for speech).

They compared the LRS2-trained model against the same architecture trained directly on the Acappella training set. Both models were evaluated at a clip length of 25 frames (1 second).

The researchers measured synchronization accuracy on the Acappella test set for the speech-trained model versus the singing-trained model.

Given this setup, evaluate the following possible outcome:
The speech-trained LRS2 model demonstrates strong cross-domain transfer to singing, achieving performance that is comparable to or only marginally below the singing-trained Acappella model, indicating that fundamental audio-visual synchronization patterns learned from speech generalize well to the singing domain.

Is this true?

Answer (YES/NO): YES